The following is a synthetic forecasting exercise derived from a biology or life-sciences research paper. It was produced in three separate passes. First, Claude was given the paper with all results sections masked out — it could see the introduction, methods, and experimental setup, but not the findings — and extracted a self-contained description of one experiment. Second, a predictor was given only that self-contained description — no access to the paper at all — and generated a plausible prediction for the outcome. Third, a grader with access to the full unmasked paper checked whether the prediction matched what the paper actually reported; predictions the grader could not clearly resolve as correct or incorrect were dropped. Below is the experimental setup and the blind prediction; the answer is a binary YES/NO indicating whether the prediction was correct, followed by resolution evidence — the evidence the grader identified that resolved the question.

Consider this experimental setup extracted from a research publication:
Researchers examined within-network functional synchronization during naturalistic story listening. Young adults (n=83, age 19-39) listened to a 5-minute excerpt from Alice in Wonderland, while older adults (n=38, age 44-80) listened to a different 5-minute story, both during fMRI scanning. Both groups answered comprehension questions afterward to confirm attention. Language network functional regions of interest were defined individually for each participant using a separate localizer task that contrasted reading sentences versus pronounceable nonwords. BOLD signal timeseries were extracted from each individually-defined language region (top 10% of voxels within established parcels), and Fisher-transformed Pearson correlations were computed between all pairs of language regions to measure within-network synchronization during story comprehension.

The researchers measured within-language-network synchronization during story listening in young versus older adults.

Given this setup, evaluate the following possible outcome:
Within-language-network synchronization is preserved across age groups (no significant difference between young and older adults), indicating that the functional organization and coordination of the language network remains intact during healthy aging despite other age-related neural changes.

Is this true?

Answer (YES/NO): YES